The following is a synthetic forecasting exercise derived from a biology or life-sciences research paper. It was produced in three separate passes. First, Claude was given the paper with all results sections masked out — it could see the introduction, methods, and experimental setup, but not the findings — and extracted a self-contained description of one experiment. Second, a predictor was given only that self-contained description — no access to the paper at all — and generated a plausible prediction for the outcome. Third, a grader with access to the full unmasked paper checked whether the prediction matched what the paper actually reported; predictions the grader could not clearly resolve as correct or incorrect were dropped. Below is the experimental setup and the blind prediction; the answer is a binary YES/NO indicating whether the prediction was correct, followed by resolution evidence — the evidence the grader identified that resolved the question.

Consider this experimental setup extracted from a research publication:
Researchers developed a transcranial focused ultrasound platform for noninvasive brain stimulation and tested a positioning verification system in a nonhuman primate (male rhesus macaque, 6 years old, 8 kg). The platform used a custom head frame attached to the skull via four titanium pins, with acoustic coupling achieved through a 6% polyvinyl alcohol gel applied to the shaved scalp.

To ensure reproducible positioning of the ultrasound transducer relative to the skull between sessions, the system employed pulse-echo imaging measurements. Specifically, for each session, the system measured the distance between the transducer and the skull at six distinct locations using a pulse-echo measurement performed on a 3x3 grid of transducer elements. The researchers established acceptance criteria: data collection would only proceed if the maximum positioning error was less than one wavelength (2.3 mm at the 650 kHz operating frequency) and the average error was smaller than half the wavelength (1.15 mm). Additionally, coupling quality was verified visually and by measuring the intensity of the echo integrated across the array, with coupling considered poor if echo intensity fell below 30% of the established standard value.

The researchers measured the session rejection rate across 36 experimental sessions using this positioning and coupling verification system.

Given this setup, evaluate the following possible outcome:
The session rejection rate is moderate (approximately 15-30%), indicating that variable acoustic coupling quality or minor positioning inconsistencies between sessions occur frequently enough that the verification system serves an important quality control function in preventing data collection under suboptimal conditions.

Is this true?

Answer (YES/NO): NO